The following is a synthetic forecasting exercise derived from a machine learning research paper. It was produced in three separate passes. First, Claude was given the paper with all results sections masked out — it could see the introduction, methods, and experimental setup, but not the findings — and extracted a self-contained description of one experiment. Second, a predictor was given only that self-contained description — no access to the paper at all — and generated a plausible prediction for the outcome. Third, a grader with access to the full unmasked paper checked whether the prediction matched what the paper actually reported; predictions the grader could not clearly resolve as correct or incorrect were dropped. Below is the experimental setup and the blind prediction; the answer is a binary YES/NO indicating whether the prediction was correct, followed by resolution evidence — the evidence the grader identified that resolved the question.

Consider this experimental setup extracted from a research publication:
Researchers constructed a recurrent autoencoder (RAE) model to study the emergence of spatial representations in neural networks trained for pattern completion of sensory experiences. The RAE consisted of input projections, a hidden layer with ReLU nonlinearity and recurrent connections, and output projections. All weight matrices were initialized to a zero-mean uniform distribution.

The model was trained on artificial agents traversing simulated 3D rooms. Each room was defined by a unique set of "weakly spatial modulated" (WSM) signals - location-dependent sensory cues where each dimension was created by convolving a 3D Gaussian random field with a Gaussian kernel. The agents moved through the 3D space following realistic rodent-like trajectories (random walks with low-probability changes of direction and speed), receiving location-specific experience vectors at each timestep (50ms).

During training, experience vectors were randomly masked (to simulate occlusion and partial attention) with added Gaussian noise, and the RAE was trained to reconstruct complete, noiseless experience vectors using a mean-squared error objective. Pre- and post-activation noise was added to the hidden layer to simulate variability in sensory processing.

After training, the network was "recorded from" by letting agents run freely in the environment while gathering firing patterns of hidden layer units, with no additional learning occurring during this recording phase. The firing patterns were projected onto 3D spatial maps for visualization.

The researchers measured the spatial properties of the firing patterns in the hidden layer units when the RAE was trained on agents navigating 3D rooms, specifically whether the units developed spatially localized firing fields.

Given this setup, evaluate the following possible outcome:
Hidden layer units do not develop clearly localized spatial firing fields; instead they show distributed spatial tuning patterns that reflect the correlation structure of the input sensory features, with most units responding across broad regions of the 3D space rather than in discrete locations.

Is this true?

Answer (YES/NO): NO